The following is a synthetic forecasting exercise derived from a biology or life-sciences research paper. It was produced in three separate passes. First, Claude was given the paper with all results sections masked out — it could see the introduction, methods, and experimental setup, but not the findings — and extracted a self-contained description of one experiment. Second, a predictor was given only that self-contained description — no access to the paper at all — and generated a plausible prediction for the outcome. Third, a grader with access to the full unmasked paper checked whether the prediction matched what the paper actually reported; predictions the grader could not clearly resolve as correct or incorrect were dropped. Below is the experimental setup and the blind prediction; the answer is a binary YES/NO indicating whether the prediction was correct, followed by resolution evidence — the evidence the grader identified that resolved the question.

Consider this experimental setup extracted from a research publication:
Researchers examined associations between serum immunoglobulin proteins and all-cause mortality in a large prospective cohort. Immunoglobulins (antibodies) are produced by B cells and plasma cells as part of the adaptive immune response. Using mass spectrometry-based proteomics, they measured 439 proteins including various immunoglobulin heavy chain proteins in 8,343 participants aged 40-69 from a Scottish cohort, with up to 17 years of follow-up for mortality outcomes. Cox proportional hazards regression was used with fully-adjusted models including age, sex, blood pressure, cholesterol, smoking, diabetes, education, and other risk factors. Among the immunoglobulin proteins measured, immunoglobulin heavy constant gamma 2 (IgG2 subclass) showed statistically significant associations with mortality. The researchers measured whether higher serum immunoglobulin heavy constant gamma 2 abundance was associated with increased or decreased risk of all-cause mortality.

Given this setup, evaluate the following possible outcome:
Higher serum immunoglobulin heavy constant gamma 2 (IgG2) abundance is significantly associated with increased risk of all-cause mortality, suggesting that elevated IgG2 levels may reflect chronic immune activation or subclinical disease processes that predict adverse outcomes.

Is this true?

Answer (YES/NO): NO